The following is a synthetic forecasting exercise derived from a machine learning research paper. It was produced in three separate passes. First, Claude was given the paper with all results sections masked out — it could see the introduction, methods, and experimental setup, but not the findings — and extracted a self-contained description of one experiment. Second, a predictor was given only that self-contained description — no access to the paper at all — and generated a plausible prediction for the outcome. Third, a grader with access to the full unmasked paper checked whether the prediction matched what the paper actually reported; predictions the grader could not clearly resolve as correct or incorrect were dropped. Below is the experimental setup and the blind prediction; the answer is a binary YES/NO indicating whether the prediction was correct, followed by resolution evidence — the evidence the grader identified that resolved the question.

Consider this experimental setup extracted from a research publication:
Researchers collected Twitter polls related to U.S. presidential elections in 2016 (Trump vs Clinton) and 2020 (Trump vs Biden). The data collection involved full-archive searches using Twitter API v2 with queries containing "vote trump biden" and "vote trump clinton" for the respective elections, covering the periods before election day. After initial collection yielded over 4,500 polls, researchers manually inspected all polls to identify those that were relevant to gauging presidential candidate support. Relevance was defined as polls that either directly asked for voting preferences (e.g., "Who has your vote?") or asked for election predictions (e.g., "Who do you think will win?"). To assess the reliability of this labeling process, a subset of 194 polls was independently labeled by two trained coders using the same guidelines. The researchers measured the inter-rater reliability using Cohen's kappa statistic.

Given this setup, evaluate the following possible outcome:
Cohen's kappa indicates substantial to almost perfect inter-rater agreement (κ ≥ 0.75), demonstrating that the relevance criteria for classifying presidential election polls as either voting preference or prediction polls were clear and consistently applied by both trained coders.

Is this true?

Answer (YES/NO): YES